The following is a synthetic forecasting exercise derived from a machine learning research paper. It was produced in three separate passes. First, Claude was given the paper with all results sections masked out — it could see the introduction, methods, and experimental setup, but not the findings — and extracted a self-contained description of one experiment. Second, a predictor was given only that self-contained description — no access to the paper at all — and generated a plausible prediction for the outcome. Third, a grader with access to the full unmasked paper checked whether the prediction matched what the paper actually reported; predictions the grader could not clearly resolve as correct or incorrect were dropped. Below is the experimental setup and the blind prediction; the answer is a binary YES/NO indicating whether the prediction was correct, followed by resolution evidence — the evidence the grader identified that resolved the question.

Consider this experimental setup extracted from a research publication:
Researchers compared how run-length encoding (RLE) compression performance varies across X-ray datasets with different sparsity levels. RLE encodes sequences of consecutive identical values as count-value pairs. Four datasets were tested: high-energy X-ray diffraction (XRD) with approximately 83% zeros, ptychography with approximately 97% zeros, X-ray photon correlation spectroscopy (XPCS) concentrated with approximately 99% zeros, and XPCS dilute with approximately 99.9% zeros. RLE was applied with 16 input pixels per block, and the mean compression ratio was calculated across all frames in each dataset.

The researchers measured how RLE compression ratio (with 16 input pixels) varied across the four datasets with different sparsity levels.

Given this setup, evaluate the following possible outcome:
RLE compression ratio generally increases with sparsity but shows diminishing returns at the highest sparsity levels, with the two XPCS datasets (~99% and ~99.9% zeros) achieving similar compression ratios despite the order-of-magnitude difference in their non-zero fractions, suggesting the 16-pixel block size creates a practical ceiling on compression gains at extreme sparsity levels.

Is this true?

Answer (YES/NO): NO